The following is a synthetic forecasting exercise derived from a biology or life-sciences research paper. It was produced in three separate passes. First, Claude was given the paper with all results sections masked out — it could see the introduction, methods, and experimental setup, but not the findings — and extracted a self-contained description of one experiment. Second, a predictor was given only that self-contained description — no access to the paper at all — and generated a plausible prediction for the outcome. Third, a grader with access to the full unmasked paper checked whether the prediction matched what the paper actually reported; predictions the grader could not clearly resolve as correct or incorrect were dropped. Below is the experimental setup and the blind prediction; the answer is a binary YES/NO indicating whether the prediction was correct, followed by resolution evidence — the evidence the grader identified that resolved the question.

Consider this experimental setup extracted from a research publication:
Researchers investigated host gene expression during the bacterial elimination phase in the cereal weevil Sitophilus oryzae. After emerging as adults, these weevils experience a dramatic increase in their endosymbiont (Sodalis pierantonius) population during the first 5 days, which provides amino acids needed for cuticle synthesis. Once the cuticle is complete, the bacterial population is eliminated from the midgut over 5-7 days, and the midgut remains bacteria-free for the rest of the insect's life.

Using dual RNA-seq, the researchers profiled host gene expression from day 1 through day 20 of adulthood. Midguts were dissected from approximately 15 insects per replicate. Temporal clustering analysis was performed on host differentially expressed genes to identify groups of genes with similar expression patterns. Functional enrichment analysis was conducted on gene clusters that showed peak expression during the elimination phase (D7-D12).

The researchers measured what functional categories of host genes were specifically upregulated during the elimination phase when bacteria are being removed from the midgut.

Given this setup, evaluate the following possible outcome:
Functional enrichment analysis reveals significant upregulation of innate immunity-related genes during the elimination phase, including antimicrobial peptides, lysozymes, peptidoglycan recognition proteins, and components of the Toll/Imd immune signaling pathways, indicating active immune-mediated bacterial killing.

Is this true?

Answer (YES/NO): NO